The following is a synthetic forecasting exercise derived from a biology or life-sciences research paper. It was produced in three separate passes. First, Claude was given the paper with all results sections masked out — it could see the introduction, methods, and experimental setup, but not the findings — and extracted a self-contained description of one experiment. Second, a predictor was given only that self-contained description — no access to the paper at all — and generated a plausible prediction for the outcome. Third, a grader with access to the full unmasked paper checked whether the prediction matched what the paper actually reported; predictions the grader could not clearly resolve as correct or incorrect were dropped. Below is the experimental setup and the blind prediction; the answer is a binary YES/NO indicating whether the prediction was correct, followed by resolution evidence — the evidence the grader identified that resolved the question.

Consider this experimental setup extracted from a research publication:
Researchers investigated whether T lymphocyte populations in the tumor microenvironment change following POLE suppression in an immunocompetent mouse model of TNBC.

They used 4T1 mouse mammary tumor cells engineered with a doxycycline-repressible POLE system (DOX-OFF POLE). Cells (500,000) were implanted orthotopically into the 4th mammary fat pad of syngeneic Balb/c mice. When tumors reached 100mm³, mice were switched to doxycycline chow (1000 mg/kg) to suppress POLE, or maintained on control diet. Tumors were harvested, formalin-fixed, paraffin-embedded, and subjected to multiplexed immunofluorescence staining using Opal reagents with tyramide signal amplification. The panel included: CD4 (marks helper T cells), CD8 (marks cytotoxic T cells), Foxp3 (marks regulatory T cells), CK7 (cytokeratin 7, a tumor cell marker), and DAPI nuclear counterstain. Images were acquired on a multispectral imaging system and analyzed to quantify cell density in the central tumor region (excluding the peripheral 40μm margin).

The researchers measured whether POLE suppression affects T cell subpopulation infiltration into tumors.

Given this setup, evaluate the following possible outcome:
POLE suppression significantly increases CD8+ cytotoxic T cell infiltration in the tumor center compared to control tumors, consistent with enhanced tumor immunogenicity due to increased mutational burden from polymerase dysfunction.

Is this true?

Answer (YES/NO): YES